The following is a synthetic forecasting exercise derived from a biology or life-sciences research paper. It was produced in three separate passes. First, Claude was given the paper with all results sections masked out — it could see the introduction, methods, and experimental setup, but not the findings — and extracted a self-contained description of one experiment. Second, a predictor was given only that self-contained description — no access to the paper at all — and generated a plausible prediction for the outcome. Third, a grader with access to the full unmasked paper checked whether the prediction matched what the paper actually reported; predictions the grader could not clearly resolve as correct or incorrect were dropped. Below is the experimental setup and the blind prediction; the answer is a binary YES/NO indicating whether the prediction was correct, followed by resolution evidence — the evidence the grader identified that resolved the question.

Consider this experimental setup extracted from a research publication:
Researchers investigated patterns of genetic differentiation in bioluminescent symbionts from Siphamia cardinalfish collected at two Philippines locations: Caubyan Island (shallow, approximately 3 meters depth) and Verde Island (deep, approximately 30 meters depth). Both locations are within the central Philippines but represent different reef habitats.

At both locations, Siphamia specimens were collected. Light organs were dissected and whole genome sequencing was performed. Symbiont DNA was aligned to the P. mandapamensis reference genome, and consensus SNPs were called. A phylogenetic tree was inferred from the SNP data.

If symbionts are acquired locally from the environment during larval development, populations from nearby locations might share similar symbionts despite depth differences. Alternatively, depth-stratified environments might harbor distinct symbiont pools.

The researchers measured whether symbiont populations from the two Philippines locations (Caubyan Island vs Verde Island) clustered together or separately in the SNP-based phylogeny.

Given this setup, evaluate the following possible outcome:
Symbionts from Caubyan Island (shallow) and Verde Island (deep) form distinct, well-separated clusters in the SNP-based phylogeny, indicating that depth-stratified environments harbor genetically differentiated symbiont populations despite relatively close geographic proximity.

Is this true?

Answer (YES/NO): NO